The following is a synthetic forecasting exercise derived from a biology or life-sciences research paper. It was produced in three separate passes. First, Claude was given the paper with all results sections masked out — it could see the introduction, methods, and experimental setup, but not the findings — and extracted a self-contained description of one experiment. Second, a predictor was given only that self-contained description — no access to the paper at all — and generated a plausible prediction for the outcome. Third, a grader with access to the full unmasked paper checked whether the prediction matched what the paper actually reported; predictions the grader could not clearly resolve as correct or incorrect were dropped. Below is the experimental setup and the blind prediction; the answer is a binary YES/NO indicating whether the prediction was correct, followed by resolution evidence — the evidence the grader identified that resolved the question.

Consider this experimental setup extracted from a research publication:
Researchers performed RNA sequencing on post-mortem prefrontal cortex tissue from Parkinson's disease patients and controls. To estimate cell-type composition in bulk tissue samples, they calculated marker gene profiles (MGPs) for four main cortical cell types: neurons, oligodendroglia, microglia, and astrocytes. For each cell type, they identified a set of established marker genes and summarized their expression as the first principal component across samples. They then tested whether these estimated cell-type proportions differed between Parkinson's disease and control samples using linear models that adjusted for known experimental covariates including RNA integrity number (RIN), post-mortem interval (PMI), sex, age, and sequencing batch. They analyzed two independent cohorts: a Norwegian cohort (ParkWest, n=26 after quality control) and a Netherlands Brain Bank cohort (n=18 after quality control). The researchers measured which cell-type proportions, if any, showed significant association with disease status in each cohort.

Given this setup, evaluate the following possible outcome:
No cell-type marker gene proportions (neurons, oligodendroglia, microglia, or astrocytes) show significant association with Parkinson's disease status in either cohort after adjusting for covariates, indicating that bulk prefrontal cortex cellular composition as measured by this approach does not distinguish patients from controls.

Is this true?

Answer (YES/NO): NO